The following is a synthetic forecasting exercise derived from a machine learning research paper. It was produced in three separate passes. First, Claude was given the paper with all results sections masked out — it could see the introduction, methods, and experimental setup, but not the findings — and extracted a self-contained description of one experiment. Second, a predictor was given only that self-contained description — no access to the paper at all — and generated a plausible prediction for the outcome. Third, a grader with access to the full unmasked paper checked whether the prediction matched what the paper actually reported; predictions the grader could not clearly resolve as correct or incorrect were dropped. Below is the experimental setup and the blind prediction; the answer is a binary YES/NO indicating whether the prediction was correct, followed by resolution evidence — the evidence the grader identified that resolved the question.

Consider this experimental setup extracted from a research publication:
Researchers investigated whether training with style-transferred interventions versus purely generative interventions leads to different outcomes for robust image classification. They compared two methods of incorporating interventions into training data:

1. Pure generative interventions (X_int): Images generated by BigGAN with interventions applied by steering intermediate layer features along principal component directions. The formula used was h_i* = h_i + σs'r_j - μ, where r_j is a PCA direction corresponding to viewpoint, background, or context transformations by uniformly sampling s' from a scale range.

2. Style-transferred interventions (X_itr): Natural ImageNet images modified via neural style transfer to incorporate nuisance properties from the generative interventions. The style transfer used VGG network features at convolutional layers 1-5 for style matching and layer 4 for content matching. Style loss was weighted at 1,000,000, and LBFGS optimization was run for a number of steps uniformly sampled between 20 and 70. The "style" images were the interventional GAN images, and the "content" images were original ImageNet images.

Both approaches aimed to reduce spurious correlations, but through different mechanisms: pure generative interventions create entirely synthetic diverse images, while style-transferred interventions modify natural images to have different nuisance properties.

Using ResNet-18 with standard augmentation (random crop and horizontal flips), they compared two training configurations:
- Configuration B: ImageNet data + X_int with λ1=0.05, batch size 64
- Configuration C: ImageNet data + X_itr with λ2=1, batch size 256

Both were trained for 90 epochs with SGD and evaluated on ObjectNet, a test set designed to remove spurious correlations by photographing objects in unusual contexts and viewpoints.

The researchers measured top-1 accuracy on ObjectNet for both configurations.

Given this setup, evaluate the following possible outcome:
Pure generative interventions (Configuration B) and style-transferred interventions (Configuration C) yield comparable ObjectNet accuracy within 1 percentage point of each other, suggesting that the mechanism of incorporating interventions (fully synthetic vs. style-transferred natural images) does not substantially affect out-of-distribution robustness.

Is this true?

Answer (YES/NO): YES